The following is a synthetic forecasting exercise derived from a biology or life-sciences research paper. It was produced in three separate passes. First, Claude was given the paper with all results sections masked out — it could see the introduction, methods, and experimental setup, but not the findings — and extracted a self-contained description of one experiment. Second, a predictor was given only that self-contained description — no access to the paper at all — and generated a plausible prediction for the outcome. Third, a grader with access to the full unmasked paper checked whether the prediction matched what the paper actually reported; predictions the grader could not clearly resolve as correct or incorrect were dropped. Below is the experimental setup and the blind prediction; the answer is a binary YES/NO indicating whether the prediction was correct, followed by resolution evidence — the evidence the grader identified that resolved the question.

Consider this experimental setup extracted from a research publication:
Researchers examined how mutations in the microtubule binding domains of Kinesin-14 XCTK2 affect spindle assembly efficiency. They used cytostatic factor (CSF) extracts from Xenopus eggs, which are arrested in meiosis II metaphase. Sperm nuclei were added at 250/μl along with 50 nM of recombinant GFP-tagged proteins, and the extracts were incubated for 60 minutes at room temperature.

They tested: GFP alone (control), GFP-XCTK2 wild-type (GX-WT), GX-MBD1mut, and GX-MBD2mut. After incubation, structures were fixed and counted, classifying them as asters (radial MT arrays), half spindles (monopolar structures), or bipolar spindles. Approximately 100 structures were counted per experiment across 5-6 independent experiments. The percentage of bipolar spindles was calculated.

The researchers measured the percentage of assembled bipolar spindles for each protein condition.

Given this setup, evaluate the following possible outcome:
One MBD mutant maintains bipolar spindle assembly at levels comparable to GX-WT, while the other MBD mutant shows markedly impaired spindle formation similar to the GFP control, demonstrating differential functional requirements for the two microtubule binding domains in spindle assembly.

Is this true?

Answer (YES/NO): NO